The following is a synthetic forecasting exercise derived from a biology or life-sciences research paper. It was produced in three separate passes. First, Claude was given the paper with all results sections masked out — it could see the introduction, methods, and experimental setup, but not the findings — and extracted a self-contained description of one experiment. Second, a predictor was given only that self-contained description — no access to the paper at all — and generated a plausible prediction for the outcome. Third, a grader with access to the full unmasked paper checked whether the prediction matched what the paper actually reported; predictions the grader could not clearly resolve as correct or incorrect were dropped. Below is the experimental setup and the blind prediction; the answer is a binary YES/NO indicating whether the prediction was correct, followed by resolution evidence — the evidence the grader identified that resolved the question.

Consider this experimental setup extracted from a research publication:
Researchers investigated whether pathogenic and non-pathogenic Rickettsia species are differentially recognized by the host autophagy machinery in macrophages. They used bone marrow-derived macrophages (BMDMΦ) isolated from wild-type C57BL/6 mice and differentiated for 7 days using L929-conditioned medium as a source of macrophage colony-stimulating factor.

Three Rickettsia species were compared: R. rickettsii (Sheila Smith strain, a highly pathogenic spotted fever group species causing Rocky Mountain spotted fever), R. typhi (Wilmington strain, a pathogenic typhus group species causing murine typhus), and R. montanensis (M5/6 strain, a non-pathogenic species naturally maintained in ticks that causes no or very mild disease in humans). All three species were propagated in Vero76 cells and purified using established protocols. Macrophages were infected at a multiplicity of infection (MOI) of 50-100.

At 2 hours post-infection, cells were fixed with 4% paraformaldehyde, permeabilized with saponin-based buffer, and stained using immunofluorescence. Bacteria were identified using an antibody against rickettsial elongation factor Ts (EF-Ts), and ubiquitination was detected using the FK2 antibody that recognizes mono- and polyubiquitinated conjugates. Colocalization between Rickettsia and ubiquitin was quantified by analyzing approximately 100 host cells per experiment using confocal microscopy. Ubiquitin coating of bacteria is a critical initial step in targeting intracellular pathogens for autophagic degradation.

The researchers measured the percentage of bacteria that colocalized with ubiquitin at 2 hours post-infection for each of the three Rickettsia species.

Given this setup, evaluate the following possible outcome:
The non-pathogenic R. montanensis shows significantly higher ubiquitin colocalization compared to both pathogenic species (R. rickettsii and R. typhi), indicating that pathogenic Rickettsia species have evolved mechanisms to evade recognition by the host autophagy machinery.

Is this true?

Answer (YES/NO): NO